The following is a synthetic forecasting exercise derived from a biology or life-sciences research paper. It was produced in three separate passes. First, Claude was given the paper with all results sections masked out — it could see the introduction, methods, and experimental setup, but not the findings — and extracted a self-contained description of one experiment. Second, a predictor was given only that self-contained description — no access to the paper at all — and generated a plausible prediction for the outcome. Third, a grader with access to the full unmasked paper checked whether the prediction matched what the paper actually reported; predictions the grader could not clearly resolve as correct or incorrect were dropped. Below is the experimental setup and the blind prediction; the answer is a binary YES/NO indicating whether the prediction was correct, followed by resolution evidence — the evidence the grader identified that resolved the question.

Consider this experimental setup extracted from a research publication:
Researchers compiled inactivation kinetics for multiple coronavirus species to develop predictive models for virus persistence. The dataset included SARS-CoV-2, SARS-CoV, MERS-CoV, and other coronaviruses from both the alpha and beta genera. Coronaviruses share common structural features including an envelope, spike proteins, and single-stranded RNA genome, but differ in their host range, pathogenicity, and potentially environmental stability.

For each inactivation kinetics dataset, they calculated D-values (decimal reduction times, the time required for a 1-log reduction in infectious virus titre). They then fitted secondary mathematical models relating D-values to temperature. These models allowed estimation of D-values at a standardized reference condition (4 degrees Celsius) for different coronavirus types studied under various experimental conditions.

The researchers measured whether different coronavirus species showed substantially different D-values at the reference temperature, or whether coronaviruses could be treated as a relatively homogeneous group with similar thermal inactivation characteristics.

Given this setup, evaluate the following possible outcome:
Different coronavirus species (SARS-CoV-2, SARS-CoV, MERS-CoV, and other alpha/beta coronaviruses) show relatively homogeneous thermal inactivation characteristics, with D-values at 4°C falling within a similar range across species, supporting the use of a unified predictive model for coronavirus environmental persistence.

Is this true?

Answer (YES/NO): YES